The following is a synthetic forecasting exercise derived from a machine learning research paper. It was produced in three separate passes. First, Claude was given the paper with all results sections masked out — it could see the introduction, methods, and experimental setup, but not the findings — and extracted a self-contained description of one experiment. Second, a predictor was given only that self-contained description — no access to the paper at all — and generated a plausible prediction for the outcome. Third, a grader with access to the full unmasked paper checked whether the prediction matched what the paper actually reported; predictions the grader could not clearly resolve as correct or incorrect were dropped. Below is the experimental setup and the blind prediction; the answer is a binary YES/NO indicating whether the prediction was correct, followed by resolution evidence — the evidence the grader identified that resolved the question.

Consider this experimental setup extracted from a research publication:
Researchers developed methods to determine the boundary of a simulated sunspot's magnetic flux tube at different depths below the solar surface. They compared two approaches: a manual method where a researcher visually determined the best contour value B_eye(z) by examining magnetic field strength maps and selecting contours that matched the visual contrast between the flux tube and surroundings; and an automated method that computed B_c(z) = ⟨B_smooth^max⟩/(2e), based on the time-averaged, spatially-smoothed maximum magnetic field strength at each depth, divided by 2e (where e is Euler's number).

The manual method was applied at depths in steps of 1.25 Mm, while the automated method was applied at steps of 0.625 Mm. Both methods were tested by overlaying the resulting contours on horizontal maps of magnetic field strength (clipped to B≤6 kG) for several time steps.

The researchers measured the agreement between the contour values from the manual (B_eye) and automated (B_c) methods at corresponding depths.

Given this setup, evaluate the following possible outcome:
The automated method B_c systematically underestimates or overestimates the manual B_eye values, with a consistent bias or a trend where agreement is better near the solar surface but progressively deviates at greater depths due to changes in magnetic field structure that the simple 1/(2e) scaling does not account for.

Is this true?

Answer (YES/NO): NO